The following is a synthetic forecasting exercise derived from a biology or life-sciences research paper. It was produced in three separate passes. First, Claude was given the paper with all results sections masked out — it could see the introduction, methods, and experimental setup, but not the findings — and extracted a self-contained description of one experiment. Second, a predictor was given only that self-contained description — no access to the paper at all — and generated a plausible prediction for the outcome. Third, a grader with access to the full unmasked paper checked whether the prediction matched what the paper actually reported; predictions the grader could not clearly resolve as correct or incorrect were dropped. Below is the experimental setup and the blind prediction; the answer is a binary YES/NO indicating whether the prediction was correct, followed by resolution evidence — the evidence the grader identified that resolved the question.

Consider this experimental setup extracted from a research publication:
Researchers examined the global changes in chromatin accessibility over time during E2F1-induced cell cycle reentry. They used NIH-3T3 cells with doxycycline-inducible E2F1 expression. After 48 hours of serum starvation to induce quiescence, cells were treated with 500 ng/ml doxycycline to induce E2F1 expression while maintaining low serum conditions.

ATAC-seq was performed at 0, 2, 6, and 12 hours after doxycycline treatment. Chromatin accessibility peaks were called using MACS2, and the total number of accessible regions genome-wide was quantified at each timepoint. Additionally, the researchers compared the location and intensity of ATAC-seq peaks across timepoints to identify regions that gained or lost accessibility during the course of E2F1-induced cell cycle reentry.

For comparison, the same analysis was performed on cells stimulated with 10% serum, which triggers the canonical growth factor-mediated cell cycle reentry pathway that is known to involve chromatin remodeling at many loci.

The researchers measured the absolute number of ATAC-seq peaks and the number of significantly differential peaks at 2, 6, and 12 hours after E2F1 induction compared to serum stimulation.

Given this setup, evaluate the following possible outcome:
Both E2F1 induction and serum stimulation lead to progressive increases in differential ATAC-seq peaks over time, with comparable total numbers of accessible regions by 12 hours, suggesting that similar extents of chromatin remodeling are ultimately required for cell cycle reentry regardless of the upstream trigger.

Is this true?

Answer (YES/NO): NO